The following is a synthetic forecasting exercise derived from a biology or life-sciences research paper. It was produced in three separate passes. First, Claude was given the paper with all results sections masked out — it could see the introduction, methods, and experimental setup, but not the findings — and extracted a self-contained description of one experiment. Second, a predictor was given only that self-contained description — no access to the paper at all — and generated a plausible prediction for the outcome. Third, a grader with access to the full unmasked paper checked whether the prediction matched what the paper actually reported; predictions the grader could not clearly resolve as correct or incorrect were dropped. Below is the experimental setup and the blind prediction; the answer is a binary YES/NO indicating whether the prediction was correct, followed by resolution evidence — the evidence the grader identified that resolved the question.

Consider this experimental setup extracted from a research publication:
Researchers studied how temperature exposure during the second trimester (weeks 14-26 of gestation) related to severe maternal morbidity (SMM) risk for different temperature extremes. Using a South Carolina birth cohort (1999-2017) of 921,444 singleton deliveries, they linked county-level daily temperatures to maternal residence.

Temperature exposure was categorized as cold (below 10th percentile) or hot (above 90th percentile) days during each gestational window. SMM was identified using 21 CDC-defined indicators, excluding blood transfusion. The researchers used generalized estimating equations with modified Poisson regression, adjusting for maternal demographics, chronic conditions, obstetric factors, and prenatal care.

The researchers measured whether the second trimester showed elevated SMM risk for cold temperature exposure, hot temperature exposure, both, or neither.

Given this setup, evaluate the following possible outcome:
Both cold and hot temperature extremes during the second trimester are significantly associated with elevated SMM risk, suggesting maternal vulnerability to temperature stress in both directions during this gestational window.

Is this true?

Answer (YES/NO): NO